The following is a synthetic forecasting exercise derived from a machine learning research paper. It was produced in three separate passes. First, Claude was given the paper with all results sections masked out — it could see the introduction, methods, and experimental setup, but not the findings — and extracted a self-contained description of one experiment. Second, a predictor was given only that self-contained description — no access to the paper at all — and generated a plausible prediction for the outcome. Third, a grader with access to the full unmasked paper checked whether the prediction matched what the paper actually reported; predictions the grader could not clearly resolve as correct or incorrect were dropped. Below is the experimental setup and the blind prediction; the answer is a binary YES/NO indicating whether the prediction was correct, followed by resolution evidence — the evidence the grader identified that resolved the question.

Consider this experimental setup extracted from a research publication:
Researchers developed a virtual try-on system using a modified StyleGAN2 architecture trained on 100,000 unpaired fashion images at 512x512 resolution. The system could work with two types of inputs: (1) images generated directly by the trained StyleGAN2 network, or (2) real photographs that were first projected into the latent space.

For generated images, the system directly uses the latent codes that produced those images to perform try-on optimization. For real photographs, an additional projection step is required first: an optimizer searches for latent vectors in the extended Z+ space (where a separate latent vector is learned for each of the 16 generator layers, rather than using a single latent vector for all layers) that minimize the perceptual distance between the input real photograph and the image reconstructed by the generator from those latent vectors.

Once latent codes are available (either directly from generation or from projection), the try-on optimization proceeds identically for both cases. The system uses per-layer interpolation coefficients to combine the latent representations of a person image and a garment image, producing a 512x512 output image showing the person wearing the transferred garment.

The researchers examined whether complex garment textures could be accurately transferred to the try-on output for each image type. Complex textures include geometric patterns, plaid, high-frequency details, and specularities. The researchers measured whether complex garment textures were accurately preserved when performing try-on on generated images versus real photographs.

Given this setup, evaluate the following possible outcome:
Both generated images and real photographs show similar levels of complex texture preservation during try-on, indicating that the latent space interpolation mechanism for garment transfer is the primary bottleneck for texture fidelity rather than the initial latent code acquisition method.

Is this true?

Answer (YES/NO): NO